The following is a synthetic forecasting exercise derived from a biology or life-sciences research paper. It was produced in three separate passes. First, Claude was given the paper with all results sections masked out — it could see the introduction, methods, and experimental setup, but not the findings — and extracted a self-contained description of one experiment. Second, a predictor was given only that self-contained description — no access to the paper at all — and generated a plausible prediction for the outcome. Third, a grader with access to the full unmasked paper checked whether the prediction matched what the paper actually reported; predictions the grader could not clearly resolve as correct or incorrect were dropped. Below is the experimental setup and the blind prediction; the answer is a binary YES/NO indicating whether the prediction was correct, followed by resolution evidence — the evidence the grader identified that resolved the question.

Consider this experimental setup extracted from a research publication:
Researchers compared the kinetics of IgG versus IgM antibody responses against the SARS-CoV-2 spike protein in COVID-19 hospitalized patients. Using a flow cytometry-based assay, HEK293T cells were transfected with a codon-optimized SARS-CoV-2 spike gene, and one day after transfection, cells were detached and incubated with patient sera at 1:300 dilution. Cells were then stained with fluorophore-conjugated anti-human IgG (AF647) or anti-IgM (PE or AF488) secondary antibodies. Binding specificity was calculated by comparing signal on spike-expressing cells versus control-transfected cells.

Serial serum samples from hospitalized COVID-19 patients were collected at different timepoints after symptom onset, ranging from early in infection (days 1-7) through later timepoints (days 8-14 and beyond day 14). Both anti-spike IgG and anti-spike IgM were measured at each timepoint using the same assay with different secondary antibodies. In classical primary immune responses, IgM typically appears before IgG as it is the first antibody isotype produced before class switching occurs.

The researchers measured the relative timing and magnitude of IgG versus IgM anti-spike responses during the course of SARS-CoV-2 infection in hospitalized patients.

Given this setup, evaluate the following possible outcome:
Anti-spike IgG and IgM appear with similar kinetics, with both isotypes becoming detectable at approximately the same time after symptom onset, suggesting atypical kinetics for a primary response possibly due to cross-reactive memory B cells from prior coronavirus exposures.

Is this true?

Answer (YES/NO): YES